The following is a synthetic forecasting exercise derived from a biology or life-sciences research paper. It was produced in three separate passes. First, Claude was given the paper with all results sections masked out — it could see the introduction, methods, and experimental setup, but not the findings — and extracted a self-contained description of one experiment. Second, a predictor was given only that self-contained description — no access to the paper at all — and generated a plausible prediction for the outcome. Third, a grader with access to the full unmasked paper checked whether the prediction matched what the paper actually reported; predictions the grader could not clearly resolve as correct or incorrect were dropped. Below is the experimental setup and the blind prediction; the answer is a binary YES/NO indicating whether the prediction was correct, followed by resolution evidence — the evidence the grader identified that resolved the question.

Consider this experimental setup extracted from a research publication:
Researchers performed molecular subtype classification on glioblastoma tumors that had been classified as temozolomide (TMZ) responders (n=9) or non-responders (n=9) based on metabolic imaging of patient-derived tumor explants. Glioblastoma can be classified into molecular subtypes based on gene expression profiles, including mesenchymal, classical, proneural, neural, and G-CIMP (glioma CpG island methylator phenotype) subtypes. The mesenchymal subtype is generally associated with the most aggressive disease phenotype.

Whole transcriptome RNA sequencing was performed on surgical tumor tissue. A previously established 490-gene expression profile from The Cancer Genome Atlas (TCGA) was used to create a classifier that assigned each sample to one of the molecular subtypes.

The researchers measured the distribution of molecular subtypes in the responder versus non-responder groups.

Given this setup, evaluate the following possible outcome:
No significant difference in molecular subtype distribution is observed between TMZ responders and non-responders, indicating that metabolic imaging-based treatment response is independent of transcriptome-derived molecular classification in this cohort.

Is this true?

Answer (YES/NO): NO